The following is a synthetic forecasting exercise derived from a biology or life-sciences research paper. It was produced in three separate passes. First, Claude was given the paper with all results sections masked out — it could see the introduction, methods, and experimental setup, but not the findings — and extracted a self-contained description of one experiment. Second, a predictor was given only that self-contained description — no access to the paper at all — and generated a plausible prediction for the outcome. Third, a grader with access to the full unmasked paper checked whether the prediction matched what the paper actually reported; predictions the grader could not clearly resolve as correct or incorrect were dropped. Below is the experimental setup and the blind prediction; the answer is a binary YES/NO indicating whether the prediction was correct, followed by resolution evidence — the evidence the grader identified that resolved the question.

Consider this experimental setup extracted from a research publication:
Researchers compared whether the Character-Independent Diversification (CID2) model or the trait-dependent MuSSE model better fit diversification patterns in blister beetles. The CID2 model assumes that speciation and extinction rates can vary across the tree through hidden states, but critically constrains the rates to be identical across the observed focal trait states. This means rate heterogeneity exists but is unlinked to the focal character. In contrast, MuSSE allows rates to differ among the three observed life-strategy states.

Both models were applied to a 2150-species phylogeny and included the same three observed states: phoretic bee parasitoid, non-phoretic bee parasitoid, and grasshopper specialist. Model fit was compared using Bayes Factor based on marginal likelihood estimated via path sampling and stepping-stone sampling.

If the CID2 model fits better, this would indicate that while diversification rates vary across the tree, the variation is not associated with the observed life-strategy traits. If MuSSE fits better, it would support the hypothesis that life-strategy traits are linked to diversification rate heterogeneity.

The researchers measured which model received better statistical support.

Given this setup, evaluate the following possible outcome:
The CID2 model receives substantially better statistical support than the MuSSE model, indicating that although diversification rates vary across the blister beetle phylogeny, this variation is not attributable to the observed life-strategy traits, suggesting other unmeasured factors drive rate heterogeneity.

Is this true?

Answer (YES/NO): NO